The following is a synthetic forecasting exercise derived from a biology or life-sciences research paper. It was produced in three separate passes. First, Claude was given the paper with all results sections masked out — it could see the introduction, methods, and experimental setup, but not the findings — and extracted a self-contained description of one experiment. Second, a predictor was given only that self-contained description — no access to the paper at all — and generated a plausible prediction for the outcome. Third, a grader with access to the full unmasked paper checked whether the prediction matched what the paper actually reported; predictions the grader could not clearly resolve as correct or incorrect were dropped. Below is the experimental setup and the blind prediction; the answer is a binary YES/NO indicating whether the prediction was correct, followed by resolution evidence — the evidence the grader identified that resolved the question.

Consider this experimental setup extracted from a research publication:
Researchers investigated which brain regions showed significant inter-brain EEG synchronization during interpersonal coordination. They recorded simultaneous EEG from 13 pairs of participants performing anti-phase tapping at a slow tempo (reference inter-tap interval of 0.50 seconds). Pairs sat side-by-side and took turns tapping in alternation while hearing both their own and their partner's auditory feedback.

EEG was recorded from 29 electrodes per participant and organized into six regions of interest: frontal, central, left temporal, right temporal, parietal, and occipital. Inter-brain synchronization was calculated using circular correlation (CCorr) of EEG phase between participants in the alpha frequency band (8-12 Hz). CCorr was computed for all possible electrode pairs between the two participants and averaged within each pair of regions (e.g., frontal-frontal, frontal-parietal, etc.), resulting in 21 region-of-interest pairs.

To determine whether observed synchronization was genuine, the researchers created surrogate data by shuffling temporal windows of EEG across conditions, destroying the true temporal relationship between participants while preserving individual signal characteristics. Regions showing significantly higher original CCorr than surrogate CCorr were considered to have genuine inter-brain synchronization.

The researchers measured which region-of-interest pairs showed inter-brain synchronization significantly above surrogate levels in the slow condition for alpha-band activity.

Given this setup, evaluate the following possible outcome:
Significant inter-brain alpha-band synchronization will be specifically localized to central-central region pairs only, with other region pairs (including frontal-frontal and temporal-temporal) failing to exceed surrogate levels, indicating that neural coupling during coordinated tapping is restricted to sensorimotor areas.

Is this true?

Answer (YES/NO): NO